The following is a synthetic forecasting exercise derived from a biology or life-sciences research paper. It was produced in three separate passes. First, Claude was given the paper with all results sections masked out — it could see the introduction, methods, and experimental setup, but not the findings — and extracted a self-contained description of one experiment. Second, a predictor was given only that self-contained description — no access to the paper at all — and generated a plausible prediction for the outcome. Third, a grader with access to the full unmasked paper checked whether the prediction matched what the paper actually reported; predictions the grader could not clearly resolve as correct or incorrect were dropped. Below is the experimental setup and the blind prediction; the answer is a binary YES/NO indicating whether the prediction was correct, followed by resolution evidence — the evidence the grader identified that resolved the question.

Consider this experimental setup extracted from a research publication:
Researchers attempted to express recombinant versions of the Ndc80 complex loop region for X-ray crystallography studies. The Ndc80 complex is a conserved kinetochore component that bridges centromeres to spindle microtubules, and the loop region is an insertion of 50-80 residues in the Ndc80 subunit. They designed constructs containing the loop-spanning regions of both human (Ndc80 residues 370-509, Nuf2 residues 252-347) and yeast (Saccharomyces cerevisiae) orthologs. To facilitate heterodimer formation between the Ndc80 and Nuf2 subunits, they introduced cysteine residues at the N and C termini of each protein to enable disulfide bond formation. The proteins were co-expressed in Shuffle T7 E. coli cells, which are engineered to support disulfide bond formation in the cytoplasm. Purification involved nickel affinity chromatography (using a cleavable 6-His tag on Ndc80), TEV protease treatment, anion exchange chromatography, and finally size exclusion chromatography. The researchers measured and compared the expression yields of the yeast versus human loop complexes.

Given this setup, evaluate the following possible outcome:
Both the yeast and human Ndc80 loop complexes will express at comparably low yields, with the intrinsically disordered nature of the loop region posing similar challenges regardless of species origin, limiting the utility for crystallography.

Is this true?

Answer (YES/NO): NO